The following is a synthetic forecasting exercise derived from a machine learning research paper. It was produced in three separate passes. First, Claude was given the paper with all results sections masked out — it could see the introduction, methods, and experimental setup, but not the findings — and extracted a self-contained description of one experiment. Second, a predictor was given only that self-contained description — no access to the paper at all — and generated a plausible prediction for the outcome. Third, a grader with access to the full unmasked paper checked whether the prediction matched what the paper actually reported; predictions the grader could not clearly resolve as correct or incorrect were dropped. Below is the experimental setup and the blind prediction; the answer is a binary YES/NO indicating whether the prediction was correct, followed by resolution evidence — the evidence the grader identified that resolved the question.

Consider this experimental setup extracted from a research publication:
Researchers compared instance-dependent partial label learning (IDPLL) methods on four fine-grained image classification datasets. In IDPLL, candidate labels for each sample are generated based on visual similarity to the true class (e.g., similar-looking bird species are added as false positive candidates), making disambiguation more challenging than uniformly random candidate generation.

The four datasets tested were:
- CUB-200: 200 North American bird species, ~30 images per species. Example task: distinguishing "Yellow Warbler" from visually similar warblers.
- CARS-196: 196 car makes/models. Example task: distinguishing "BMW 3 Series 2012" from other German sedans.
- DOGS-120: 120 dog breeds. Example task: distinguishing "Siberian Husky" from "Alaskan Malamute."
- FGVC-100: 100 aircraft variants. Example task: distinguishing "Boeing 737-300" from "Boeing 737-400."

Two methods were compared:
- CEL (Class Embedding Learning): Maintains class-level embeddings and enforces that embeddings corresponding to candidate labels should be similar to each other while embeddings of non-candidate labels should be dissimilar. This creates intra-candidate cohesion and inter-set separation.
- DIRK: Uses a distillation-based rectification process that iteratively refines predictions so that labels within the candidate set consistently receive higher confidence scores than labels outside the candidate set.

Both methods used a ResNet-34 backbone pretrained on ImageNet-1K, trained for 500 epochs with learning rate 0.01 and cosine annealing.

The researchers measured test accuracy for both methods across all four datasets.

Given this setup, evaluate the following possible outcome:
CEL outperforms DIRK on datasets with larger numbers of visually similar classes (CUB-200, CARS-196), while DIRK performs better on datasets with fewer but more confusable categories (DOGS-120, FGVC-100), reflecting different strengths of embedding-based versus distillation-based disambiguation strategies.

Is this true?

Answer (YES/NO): NO